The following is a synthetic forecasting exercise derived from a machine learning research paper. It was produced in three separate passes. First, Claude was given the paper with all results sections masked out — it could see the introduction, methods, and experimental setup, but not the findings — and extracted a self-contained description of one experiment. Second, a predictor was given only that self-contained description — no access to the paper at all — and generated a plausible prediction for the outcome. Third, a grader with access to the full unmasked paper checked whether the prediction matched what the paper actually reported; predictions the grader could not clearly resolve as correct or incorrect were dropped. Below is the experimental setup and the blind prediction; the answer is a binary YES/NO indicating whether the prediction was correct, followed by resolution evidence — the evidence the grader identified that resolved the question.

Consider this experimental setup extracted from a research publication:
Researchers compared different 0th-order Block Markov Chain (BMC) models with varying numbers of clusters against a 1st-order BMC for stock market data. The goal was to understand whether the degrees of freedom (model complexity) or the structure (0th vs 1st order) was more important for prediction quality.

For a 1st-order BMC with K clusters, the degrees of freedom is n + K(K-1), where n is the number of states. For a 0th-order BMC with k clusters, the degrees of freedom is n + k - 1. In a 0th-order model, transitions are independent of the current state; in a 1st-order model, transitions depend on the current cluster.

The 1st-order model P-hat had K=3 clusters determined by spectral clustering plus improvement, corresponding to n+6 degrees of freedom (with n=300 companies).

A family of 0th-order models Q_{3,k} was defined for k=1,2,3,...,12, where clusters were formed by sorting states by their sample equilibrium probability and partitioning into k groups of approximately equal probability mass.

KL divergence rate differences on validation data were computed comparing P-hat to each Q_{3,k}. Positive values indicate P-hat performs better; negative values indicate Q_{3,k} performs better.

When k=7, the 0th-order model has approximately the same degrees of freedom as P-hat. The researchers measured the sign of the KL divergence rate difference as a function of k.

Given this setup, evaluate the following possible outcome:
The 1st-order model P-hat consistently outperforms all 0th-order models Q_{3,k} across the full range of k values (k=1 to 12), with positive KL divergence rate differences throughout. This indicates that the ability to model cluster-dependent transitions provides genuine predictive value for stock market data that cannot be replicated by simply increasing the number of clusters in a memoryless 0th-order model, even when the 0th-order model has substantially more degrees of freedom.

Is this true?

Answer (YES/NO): NO